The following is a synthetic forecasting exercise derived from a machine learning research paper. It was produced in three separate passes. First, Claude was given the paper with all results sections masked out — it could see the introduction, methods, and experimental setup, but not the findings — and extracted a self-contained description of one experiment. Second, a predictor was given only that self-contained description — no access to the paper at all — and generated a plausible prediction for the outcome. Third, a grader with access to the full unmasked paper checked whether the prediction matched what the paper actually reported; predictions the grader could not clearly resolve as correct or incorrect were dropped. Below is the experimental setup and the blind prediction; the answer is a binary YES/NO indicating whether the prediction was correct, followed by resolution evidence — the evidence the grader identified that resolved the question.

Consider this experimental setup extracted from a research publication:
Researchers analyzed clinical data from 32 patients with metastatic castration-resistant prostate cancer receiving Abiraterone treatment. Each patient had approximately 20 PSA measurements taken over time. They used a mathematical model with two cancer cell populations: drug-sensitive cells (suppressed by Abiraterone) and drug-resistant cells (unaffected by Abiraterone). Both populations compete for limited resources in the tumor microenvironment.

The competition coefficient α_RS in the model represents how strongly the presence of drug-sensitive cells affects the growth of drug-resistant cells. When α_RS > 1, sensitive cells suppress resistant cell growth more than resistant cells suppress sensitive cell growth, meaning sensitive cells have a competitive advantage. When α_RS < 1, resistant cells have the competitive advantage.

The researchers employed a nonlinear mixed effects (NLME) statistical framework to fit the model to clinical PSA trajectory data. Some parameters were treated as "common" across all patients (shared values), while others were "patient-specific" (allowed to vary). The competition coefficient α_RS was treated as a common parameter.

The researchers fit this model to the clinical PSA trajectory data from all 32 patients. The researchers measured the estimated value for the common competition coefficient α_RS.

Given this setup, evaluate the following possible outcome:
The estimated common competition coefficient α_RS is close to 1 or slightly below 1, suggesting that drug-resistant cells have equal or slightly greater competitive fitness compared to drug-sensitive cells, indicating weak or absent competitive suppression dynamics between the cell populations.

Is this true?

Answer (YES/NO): NO